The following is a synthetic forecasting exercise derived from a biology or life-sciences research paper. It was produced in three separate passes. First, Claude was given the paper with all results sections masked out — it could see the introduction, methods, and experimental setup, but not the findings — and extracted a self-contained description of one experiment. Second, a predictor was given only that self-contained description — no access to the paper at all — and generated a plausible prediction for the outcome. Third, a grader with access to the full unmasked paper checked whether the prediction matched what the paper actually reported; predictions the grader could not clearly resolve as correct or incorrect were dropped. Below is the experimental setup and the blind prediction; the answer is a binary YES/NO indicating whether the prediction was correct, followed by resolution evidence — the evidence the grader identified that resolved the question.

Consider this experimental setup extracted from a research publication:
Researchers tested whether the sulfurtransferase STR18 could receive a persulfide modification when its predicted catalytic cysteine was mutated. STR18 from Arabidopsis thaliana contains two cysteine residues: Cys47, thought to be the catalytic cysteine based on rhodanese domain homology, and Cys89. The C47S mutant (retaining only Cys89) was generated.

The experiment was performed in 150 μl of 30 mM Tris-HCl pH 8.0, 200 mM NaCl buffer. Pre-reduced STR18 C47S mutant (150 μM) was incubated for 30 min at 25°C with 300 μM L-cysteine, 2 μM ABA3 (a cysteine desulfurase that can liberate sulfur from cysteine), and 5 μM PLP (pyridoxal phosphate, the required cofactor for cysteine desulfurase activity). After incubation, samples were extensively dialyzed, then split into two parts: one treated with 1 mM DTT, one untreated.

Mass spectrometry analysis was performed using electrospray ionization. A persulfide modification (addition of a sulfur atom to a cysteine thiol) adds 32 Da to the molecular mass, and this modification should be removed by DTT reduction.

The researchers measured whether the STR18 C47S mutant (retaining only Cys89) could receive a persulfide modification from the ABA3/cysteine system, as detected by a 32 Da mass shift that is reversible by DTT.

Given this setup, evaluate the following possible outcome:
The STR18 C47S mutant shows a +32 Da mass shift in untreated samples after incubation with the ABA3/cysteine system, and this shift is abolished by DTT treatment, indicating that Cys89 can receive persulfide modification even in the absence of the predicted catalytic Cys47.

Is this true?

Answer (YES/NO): YES